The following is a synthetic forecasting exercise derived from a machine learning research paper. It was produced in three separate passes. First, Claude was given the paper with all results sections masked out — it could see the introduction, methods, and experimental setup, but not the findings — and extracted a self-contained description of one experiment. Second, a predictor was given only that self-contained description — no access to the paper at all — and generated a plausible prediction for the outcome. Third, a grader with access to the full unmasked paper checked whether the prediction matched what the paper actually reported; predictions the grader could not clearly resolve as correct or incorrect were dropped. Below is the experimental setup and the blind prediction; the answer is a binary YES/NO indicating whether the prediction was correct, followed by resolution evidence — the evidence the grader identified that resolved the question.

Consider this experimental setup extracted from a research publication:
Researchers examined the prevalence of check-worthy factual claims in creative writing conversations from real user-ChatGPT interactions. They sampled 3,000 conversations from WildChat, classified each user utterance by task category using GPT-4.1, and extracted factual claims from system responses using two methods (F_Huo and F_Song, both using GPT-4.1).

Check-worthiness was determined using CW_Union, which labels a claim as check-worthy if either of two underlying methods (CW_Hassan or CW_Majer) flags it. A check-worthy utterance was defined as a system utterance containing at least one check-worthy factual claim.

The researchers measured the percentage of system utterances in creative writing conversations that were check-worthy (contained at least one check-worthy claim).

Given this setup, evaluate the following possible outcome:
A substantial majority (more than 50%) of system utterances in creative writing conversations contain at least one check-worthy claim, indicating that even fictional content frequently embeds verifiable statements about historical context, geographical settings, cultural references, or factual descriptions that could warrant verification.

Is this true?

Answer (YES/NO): YES